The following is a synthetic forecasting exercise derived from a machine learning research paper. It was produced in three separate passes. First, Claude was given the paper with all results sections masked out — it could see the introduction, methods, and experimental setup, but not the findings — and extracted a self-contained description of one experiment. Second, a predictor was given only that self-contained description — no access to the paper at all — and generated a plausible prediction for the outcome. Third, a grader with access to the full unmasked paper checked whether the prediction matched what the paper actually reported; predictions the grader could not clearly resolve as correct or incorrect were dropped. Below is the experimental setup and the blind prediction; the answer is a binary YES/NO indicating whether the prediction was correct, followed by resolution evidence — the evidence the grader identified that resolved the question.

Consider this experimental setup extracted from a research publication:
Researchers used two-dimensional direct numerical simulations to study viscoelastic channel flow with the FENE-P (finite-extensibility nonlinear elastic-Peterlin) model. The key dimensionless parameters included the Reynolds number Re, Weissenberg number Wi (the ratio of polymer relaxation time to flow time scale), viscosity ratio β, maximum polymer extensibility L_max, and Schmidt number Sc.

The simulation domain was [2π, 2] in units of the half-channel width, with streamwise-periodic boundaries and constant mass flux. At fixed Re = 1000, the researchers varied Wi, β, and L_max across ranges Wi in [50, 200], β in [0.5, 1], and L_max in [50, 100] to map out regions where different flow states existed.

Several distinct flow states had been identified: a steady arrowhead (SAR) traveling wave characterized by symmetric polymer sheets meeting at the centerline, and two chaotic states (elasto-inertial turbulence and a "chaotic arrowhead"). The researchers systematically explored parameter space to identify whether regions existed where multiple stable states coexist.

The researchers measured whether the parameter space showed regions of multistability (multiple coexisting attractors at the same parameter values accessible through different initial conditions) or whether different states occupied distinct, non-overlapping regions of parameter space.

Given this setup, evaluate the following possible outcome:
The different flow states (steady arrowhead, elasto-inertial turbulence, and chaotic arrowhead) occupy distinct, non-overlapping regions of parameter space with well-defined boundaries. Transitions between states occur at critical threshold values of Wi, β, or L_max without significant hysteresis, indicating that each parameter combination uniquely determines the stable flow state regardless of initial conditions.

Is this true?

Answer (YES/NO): NO